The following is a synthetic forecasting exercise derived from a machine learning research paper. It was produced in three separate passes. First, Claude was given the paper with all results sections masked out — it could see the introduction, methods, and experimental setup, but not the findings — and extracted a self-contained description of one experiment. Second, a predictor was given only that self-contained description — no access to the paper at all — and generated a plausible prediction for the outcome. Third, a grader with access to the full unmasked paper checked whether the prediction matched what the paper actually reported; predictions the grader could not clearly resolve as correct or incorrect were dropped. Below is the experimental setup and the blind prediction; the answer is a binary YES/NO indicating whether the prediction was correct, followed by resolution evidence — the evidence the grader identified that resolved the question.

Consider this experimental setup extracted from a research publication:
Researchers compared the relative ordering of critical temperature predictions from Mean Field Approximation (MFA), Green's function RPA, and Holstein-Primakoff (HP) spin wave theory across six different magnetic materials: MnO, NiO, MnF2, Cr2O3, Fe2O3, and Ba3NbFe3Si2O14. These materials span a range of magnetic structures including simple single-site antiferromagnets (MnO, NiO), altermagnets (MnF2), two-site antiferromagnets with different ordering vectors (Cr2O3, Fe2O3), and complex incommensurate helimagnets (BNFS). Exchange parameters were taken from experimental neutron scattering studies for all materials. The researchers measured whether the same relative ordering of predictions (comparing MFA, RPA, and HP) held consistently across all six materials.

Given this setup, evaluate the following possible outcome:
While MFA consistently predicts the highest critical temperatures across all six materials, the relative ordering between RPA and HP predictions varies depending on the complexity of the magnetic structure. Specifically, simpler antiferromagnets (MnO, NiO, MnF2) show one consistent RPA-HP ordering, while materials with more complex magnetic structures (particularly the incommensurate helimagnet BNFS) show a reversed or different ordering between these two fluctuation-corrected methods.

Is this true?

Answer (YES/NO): NO